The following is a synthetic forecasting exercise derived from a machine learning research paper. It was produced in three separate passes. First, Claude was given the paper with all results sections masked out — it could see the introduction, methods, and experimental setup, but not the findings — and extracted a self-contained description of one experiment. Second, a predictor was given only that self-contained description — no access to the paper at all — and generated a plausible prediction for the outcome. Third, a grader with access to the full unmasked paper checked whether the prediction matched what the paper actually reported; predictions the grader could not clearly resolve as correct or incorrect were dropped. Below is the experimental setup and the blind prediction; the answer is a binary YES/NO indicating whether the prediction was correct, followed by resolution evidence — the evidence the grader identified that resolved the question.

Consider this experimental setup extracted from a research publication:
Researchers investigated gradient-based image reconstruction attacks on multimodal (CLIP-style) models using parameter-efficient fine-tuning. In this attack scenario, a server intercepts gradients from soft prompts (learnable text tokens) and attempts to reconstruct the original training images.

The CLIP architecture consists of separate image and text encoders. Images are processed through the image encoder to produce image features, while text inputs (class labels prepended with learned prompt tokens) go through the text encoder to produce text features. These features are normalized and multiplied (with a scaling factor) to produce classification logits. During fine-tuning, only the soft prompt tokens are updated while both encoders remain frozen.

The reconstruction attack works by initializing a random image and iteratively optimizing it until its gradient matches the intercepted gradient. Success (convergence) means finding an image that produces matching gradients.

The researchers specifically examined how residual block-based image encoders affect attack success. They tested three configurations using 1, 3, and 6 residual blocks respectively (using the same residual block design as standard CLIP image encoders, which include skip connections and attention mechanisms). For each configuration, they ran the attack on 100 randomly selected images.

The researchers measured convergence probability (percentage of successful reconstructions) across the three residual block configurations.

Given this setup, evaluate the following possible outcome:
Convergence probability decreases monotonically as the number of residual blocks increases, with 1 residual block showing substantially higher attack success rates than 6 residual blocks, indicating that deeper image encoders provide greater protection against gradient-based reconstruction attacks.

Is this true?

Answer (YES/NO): YES